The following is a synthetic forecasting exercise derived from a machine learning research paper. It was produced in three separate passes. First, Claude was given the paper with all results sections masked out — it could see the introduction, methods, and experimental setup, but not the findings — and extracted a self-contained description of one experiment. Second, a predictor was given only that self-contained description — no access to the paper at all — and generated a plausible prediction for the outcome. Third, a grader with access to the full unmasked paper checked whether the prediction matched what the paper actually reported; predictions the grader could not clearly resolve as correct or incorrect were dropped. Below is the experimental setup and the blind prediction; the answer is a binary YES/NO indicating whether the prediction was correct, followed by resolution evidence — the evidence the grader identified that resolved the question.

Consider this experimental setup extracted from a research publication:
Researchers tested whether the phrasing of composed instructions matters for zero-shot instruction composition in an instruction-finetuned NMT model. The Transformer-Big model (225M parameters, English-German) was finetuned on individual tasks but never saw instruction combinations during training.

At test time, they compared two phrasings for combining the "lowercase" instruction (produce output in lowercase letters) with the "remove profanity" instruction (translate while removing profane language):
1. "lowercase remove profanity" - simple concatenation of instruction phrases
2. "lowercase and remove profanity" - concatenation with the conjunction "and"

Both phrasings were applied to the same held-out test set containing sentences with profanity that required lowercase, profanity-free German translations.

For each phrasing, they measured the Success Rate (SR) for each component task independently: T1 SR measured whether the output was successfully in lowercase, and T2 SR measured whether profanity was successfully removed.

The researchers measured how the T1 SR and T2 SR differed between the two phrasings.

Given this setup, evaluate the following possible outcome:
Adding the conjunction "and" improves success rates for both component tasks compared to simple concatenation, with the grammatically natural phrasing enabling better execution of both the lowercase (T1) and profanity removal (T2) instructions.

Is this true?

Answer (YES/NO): NO